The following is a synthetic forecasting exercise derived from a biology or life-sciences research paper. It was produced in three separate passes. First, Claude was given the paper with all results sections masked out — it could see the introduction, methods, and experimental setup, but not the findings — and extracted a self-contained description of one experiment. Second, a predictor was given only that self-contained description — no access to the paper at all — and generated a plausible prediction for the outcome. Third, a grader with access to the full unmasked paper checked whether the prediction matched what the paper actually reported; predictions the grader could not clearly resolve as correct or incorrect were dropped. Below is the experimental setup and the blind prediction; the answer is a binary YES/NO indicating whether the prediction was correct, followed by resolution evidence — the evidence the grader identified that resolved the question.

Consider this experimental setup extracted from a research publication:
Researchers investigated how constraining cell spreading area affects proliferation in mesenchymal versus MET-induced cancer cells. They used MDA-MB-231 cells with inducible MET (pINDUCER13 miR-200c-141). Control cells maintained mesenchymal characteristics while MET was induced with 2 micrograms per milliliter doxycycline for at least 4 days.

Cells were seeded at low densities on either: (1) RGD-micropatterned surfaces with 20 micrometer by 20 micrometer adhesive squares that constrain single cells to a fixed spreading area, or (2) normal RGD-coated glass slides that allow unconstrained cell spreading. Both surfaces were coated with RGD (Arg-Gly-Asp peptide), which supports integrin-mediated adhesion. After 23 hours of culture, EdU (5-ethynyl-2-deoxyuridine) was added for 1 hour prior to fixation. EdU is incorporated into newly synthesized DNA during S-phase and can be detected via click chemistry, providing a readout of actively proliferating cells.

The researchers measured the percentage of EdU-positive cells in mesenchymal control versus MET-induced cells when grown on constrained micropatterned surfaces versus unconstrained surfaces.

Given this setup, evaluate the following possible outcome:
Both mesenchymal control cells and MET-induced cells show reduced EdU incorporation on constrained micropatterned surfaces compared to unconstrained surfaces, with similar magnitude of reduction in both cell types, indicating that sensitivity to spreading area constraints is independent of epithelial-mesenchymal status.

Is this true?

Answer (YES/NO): NO